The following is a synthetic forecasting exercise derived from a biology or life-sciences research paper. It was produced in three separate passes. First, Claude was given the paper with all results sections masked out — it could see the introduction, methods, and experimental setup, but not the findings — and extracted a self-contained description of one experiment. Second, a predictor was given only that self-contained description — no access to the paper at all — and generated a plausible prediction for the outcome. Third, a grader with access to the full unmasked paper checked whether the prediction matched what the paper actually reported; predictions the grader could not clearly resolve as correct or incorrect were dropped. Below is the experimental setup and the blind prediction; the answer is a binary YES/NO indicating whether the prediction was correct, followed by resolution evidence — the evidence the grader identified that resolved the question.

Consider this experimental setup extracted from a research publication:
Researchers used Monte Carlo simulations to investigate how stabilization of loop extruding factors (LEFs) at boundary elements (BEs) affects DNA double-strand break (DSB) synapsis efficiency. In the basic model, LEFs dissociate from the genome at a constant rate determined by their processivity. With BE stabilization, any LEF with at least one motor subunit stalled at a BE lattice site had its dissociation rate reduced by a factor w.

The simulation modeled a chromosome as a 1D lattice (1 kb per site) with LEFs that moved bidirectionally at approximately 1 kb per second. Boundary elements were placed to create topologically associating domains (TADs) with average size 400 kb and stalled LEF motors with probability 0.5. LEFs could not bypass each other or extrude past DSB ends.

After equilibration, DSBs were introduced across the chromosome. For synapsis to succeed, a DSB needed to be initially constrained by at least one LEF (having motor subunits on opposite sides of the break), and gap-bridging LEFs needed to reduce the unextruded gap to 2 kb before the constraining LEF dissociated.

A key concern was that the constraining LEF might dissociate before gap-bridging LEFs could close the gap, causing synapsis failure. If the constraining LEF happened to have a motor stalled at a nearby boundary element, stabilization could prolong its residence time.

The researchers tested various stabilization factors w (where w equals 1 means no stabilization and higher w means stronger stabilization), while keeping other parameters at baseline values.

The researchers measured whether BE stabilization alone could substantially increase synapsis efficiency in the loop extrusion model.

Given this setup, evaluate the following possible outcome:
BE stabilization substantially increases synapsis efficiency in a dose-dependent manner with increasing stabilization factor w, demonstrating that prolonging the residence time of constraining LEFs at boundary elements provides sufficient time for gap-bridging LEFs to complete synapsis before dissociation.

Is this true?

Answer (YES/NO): NO